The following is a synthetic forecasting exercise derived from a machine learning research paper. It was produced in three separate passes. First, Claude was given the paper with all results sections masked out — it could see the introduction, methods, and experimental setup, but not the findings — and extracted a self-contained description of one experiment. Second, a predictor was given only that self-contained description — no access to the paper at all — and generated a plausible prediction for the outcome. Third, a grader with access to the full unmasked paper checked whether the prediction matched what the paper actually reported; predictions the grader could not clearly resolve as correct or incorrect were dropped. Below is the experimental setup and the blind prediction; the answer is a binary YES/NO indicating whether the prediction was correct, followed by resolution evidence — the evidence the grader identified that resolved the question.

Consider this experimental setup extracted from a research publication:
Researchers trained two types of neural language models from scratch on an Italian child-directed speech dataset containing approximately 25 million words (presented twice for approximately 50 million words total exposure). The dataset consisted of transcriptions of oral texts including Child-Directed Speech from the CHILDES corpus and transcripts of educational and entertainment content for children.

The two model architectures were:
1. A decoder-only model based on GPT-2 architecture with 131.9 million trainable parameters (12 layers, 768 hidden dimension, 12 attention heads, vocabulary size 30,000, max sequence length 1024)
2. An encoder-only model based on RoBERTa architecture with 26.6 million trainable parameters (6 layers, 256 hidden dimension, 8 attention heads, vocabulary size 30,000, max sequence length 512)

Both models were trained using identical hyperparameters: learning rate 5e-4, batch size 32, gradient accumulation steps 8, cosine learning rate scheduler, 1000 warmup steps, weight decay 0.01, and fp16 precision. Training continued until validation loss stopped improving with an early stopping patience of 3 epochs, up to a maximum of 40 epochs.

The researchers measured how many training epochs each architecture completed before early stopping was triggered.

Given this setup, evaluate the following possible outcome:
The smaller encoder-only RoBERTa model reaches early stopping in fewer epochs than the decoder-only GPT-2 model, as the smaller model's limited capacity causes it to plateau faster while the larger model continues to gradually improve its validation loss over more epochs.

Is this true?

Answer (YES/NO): YES